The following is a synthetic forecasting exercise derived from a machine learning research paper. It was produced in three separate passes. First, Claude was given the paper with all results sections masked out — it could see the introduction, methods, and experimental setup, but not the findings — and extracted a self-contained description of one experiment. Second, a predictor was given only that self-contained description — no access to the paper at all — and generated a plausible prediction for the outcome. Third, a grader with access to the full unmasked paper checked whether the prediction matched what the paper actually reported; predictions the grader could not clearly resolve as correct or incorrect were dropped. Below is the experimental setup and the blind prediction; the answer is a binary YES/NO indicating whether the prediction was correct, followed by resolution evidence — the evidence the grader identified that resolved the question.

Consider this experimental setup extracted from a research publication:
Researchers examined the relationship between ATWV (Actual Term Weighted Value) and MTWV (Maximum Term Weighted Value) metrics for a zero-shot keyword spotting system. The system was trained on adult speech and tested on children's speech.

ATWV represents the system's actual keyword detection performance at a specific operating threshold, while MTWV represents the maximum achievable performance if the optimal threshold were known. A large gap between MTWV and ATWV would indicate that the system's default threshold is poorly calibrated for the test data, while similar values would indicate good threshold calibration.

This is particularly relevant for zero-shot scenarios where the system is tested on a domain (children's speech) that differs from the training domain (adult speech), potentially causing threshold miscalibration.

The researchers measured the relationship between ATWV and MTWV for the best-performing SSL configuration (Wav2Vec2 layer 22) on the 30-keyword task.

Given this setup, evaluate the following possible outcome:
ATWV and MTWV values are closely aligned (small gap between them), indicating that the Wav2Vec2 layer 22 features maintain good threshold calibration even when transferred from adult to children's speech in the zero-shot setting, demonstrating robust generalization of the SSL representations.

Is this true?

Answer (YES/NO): YES